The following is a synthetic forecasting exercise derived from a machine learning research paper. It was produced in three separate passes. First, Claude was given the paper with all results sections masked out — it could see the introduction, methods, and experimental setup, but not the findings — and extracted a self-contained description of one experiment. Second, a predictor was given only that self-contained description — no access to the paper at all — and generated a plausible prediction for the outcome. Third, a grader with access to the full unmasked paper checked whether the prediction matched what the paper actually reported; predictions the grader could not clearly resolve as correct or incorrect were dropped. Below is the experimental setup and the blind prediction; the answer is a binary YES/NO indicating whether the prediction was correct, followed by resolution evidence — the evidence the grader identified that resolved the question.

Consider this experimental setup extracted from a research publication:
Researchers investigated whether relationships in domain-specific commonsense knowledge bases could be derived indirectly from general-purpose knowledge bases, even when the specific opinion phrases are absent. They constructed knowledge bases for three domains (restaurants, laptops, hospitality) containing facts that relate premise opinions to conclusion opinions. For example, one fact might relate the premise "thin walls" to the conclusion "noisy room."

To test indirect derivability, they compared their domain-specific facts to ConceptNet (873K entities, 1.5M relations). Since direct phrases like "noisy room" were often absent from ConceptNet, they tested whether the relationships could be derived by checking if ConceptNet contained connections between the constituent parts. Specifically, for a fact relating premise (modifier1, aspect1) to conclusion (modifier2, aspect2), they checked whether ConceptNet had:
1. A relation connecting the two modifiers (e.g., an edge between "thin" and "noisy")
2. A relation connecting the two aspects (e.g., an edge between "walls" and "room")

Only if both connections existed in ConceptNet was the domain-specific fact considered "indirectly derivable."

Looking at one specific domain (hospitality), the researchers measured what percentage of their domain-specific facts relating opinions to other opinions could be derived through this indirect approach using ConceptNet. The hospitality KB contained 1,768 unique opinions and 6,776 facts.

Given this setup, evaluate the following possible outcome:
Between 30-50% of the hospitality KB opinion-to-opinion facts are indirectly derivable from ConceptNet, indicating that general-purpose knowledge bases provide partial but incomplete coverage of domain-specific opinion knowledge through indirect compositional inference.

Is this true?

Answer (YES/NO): YES